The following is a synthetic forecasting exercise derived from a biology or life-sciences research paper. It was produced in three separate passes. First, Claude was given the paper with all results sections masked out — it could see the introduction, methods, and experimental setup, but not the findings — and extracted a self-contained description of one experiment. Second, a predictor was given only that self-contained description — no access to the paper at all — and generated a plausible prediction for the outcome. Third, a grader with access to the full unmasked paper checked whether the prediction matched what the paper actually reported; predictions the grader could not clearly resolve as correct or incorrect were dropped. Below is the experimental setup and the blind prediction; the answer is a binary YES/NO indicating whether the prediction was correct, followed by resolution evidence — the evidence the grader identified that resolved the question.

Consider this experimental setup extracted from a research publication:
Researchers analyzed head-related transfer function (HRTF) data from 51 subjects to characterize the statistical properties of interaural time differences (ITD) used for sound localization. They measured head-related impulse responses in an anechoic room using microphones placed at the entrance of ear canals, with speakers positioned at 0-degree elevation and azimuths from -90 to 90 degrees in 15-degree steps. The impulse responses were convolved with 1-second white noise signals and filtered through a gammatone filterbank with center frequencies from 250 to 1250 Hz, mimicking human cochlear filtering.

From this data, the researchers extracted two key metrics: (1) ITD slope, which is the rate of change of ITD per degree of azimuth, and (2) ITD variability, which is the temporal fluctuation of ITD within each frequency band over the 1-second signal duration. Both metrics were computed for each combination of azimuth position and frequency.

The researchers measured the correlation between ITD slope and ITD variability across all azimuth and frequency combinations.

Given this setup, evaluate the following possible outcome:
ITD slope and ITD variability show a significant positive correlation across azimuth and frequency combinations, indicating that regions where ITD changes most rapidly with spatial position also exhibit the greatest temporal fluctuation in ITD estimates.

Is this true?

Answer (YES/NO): NO